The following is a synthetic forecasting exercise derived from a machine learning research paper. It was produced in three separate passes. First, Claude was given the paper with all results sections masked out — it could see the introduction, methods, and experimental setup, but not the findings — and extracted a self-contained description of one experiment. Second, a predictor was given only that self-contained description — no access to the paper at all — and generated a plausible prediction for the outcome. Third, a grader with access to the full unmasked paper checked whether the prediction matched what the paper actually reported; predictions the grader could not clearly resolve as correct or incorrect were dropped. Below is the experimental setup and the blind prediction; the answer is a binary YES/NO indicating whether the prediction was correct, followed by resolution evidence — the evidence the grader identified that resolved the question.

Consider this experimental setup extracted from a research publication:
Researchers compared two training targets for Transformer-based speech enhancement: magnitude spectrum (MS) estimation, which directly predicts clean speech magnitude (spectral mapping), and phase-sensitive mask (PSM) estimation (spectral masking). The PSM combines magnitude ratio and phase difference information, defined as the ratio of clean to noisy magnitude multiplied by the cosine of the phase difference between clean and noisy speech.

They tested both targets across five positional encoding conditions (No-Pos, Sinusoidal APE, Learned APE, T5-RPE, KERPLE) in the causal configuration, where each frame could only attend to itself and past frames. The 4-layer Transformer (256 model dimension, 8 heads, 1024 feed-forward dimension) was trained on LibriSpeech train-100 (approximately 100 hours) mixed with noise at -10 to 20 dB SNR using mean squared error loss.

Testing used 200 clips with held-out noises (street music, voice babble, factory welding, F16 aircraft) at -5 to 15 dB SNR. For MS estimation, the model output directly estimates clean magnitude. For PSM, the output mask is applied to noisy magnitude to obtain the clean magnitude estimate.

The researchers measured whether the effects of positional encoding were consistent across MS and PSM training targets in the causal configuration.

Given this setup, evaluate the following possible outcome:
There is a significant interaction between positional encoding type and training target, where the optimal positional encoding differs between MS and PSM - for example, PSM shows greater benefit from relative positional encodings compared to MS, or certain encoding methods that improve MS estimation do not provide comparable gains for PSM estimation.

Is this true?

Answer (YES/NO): NO